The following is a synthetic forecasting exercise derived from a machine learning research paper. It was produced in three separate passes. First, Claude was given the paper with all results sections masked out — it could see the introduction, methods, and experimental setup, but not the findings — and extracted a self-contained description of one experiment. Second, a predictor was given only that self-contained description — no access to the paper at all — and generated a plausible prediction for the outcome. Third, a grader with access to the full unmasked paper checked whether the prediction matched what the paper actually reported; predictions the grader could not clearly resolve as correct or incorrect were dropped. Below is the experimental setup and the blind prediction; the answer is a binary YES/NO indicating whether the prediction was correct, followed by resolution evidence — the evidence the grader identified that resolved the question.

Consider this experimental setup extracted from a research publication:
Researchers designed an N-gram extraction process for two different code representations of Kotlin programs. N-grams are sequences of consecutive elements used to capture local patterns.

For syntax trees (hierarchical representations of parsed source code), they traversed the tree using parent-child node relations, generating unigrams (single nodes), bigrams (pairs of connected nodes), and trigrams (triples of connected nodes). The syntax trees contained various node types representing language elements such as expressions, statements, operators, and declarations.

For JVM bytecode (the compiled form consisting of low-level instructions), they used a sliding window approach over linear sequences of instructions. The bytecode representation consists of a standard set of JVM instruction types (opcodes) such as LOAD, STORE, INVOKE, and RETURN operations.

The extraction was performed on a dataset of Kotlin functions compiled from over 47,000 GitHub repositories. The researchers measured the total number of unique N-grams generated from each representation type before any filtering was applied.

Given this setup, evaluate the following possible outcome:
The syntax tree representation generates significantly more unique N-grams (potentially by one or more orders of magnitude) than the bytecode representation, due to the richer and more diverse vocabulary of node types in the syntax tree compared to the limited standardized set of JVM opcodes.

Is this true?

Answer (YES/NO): YES